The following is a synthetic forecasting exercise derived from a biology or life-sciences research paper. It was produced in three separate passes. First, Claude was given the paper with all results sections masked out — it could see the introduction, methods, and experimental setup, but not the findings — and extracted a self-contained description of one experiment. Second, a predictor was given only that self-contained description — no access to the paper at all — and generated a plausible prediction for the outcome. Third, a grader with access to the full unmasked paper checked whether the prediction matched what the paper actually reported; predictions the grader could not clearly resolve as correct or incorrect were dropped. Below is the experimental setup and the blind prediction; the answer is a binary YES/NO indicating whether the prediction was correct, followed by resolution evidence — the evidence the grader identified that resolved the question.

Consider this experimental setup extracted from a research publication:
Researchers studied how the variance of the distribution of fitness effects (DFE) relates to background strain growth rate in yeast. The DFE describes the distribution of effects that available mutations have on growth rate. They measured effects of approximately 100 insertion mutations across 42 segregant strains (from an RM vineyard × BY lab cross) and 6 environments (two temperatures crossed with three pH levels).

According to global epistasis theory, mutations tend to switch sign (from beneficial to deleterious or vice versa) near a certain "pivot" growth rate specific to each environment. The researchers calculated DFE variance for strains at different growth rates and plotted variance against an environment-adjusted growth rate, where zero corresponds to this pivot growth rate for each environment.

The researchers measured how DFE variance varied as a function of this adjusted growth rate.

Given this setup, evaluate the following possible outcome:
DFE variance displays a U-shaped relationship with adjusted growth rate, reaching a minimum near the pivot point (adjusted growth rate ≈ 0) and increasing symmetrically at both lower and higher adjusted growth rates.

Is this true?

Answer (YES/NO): YES